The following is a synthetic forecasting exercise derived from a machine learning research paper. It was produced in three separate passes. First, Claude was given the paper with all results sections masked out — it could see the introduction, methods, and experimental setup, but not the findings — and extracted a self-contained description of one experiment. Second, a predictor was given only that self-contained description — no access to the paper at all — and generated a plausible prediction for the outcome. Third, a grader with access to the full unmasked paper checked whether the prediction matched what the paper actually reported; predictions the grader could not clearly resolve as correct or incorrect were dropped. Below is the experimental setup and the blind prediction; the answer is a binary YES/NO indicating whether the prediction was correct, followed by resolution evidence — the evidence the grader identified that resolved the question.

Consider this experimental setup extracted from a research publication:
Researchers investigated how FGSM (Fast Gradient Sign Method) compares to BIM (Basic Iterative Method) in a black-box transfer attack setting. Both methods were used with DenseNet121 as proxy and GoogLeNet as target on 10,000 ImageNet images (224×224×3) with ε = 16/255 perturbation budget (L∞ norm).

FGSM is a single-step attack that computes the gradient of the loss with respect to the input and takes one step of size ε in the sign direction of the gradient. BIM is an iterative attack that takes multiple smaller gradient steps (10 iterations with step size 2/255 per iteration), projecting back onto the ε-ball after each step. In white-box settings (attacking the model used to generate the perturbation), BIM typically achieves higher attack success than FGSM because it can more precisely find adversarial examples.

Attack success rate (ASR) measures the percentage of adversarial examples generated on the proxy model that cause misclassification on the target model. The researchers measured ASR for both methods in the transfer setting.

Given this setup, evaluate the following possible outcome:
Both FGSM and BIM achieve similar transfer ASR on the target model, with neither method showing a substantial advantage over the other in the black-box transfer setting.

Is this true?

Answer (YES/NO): YES